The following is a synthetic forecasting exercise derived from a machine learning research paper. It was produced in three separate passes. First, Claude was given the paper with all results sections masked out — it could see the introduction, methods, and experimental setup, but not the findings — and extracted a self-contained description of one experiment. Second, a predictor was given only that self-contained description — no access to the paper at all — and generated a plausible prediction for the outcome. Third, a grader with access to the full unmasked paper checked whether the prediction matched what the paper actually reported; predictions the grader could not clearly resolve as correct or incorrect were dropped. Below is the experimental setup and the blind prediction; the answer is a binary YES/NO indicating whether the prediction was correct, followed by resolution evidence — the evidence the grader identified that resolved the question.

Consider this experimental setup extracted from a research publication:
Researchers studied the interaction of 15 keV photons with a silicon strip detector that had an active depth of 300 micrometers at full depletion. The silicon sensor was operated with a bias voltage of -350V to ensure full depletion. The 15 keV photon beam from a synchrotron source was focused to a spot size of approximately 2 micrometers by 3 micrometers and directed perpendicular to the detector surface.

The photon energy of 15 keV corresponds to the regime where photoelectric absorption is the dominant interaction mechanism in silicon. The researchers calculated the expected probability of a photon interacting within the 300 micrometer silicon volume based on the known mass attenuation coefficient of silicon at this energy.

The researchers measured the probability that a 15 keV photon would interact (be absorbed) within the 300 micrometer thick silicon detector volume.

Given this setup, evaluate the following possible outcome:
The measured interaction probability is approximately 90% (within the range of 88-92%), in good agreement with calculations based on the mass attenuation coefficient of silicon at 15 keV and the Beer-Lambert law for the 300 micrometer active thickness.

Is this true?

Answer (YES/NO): NO